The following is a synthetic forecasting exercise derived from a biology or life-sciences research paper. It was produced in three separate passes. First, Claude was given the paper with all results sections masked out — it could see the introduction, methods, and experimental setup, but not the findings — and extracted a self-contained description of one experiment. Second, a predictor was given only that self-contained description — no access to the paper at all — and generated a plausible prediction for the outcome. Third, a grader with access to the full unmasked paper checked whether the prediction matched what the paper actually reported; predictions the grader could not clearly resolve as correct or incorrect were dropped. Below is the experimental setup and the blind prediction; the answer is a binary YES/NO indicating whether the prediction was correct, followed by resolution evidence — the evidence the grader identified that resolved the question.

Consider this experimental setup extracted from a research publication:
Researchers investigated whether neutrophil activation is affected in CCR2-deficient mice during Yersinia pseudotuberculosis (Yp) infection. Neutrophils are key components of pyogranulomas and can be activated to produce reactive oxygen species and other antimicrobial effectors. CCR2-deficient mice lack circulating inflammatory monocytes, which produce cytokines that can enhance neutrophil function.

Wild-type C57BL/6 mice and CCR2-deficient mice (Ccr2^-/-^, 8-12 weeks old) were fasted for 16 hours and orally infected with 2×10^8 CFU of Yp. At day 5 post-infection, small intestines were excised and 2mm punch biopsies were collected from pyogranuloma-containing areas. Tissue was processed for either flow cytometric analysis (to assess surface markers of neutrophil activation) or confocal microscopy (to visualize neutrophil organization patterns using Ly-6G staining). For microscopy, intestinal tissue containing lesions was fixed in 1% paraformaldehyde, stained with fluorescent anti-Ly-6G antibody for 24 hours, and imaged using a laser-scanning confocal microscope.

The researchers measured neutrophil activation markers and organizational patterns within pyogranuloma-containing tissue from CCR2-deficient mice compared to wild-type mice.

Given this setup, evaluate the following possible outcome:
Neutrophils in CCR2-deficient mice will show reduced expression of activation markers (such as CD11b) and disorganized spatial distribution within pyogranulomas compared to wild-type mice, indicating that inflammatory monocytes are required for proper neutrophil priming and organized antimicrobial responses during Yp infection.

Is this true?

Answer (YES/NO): YES